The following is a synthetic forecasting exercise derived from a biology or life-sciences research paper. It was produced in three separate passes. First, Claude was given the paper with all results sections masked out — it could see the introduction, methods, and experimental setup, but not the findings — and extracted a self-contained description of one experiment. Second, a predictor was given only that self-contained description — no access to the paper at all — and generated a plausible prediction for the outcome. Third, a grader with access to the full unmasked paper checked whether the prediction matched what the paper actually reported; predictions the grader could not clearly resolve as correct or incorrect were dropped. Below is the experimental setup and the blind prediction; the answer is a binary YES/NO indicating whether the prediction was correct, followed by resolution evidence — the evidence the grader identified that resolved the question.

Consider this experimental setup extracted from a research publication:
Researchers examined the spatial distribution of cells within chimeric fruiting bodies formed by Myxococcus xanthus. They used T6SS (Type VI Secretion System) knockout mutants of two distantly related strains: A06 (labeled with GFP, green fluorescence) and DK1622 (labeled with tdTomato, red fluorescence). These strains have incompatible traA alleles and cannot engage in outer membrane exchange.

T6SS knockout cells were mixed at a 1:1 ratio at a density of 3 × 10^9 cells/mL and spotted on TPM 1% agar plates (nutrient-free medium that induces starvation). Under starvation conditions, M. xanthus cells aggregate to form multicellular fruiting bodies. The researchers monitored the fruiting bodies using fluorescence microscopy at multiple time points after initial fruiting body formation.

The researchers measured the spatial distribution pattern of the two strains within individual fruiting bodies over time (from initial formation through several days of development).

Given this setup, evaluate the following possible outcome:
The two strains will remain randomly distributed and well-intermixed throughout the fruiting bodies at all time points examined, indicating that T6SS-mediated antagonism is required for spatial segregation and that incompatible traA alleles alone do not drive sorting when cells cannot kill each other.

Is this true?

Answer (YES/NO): NO